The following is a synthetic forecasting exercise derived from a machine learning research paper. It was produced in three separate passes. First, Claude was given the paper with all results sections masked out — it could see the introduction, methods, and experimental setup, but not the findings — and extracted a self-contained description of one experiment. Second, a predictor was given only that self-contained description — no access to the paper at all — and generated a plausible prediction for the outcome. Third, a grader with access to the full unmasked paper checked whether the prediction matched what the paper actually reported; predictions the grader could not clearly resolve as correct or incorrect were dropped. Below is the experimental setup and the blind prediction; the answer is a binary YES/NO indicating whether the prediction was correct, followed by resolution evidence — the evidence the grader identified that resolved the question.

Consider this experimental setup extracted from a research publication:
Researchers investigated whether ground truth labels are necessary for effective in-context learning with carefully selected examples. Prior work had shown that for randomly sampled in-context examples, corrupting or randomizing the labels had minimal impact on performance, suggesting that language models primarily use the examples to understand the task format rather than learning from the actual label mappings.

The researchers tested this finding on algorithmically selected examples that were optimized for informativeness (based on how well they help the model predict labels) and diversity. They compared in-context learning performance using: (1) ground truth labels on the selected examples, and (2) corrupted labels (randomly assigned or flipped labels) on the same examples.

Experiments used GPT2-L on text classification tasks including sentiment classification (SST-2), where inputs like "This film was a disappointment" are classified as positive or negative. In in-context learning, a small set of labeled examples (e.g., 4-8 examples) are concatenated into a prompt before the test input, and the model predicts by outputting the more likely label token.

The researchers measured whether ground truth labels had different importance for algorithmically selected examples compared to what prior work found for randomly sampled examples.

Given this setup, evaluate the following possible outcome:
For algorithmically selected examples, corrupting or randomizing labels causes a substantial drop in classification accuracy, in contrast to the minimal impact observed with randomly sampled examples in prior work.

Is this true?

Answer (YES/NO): YES